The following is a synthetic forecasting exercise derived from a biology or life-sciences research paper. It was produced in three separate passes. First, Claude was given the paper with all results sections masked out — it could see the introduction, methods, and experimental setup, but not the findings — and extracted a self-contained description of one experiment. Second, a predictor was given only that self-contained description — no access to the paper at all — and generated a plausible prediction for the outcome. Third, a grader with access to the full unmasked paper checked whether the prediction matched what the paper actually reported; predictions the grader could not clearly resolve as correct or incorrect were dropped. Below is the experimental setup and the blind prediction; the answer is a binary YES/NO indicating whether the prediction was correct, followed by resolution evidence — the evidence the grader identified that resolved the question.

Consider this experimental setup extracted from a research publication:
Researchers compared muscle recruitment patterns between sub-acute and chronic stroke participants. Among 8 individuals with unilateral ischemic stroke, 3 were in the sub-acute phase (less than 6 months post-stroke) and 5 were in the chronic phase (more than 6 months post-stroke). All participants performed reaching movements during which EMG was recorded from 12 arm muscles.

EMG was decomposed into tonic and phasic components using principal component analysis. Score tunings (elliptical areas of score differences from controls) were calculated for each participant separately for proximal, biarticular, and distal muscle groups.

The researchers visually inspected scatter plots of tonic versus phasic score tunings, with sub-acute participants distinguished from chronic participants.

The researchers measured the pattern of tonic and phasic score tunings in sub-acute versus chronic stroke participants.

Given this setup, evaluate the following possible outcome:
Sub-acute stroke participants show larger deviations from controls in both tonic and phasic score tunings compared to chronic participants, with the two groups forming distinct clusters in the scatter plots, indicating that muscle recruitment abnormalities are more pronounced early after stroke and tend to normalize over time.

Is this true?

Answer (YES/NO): NO